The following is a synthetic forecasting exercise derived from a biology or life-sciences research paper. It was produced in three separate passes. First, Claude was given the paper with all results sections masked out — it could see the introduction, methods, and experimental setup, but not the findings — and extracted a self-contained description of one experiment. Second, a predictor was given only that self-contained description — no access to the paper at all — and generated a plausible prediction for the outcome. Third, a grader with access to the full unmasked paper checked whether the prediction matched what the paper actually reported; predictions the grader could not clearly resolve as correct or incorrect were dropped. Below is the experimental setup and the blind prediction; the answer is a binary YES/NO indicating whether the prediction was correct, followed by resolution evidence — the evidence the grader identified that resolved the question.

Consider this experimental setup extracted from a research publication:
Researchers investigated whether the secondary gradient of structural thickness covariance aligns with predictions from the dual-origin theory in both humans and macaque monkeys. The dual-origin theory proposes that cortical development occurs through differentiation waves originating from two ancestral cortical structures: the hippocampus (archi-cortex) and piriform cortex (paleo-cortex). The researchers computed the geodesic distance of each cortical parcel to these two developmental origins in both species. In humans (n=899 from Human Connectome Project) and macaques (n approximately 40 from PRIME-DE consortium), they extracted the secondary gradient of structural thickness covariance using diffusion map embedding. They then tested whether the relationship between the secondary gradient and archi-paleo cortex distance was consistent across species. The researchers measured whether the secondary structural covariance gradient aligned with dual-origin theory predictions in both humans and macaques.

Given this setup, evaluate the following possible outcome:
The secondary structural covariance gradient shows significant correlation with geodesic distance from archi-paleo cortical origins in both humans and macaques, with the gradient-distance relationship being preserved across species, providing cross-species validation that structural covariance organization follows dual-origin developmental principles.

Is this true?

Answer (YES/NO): NO